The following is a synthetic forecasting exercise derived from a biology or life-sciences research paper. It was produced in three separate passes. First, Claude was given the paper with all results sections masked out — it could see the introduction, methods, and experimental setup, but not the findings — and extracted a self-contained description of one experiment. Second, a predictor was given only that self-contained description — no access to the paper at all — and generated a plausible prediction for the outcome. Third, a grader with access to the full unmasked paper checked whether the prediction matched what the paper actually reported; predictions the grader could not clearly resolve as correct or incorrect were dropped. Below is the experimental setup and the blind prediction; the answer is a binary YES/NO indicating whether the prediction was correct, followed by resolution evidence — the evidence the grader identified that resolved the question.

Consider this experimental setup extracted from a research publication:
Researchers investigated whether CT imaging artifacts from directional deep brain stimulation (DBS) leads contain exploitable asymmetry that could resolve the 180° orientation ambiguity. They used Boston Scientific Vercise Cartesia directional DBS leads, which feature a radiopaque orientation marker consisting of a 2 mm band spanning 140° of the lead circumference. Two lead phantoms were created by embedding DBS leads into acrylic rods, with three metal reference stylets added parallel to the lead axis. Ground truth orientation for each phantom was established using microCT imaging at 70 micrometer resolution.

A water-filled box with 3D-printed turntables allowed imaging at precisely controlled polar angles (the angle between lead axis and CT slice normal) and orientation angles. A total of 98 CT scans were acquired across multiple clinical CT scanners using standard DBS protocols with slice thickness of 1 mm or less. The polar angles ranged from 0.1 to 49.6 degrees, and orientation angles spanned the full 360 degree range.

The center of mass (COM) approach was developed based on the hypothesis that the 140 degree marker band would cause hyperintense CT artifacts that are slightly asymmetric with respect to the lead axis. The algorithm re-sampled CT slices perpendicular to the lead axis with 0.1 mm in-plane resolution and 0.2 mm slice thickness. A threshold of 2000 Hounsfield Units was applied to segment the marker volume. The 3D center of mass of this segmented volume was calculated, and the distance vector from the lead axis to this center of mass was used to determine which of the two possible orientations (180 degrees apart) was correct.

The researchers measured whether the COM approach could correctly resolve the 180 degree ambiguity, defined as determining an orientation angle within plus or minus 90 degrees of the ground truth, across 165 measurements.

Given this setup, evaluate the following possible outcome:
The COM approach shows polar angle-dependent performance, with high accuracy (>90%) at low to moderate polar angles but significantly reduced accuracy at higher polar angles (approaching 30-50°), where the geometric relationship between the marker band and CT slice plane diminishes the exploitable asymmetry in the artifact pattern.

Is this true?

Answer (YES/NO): NO